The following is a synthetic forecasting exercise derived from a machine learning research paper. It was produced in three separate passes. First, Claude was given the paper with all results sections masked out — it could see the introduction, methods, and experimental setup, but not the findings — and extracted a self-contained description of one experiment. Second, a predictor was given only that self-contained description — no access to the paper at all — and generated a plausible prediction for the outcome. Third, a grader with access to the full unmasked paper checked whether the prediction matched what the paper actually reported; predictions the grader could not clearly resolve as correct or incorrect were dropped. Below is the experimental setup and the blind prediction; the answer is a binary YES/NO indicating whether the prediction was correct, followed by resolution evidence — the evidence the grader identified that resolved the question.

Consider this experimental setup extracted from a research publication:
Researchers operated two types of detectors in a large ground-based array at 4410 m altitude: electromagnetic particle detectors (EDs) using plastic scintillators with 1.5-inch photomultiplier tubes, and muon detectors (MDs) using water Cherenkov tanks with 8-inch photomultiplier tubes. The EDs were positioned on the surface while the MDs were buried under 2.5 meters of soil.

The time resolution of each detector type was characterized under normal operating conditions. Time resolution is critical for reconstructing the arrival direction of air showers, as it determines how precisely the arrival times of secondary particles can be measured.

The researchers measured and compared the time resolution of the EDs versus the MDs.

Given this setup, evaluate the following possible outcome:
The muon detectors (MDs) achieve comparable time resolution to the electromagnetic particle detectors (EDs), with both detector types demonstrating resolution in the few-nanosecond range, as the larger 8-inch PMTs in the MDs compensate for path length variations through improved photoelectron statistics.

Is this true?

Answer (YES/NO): NO